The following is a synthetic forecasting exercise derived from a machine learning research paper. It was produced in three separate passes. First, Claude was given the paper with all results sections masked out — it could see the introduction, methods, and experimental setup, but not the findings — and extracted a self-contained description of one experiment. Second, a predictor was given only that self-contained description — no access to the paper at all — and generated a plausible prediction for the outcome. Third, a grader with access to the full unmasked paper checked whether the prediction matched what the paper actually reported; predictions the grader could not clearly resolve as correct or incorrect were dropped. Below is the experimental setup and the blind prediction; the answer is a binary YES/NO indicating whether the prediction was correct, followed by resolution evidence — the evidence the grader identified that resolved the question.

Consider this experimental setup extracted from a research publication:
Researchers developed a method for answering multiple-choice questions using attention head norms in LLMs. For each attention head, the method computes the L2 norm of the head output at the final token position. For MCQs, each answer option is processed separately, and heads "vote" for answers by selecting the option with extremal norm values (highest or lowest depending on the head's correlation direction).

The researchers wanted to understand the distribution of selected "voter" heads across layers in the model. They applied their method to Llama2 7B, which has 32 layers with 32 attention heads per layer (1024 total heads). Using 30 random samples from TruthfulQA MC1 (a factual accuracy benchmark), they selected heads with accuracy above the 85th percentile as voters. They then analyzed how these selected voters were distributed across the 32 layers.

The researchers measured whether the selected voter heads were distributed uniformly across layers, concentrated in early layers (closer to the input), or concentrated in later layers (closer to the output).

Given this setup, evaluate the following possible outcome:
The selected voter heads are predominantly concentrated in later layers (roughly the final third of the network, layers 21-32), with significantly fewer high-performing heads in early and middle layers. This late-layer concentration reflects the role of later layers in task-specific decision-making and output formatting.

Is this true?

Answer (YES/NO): NO